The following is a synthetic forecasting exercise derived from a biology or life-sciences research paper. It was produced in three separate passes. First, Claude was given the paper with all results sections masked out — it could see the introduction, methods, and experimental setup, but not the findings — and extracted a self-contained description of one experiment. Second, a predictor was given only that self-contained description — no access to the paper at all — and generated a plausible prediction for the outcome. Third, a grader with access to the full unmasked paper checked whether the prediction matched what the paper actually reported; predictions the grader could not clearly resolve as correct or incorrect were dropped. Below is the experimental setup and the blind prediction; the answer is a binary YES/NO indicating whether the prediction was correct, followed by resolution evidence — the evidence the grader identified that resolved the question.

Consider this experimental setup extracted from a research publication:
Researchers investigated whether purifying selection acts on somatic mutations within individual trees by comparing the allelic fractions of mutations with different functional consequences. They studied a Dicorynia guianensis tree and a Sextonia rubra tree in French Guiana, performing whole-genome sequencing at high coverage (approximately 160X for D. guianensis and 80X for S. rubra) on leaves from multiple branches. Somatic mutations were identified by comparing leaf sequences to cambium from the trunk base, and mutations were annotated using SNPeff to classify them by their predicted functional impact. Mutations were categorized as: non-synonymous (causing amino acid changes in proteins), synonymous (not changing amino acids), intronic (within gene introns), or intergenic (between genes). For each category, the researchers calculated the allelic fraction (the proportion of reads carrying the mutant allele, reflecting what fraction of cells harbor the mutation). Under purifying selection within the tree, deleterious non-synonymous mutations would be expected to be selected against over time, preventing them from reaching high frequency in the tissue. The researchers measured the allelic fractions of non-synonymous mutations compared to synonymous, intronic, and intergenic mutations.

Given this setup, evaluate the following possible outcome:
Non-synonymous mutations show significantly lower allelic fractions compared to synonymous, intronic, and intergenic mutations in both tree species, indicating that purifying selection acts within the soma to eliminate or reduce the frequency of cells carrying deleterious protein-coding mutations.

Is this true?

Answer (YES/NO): NO